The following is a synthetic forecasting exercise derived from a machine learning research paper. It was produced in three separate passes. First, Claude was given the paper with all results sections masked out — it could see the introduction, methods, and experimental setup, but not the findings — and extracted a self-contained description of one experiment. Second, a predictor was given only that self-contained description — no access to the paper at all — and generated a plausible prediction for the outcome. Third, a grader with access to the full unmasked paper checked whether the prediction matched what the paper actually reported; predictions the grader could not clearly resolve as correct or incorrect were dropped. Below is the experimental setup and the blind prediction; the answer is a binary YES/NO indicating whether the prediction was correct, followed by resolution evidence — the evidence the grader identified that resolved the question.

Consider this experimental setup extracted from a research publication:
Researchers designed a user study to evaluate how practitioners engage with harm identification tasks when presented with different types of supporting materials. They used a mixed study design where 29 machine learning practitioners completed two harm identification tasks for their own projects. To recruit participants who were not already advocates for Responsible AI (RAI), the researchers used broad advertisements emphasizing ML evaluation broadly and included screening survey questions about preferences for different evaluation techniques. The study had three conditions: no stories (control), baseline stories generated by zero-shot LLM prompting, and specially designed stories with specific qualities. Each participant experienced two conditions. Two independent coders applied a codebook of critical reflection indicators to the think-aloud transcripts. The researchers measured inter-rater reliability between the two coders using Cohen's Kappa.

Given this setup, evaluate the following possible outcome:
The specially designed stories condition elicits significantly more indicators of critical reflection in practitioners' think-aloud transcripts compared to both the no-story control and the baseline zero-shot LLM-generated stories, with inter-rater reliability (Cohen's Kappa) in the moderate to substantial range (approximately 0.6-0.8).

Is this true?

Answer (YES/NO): NO